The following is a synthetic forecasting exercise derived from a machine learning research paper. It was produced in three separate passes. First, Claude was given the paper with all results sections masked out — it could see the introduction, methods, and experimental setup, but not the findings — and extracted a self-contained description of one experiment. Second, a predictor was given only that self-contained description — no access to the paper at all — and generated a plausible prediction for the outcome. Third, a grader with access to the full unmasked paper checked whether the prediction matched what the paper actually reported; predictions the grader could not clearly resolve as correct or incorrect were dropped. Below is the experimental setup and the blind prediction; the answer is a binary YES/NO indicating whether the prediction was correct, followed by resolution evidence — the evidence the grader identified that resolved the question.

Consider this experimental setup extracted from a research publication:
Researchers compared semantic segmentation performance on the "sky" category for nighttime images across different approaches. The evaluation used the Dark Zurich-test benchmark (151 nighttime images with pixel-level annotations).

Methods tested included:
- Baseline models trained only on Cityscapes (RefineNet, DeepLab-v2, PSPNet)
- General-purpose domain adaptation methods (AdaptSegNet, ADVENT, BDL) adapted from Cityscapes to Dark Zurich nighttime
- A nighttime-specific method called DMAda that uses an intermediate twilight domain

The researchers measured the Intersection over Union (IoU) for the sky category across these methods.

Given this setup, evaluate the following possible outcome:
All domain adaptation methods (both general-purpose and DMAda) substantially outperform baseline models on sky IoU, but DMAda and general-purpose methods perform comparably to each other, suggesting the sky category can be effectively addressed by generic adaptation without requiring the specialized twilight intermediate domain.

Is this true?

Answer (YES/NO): NO